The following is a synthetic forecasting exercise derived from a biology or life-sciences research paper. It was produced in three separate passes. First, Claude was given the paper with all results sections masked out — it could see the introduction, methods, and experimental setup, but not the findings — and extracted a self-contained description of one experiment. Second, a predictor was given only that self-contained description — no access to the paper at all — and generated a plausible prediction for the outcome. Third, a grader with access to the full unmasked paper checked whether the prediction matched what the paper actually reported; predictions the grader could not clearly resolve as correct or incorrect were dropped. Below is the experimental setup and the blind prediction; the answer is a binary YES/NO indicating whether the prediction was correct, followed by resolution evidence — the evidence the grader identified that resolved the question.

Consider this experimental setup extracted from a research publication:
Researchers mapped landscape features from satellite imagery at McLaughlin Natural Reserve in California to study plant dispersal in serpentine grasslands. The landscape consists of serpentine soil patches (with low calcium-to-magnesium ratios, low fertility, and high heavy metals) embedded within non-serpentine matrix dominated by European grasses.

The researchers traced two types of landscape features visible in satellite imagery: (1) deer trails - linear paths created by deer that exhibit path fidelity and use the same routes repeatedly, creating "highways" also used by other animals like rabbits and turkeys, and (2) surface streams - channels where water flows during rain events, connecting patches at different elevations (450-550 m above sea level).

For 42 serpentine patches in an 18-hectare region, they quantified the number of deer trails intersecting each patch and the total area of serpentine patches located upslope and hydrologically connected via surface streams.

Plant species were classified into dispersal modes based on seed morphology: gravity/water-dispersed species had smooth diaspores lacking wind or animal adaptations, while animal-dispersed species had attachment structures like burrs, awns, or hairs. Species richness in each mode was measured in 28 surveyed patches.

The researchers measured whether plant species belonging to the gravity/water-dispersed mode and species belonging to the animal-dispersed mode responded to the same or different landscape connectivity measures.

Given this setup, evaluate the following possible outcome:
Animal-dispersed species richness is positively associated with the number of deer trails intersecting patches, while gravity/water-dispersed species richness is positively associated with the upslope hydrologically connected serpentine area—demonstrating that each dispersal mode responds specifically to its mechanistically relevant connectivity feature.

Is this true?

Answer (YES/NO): NO